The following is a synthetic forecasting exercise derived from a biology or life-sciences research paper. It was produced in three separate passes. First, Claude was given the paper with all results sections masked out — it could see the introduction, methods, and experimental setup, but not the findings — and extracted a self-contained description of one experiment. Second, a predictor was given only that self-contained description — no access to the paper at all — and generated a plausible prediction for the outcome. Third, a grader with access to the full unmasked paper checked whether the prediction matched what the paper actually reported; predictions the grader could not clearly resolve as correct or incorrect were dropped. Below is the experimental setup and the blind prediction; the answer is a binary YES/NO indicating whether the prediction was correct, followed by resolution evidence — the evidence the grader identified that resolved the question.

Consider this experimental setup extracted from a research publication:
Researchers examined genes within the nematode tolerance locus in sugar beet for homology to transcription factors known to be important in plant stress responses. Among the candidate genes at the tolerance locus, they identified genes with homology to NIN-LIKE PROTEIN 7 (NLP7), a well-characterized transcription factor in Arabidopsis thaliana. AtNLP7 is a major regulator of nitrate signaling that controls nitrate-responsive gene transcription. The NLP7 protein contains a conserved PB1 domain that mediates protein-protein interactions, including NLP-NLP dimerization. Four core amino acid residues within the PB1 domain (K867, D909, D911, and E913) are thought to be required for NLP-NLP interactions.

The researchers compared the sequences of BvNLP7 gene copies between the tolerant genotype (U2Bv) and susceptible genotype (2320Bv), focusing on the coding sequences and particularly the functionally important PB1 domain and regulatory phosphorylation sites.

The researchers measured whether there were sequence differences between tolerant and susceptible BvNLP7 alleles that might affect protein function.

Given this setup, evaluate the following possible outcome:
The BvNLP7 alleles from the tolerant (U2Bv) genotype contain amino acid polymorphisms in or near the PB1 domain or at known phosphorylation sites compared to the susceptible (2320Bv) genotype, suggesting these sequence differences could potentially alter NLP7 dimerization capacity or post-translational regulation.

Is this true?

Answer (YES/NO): NO